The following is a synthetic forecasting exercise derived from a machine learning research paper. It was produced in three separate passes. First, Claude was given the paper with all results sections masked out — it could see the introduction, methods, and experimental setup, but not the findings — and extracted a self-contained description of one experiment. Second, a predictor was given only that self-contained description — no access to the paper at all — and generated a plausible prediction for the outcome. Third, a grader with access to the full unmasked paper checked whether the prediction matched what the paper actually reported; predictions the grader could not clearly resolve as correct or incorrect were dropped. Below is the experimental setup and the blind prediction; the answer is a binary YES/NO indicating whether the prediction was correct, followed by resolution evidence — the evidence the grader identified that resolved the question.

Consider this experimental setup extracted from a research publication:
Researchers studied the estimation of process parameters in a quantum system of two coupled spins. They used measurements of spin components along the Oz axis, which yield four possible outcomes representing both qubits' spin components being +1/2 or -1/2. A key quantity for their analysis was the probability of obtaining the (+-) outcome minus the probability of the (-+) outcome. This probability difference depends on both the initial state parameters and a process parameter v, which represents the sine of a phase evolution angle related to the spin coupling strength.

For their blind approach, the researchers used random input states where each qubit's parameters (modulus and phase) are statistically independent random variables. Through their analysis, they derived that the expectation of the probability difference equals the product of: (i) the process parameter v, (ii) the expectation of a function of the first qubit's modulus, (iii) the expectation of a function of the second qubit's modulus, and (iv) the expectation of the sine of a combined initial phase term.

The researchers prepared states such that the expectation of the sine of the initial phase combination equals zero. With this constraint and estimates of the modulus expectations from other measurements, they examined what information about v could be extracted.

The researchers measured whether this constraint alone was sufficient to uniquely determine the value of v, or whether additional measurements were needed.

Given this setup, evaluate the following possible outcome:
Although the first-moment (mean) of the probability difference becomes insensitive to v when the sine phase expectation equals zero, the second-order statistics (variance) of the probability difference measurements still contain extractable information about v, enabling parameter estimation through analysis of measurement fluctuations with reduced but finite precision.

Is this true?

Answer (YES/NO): NO